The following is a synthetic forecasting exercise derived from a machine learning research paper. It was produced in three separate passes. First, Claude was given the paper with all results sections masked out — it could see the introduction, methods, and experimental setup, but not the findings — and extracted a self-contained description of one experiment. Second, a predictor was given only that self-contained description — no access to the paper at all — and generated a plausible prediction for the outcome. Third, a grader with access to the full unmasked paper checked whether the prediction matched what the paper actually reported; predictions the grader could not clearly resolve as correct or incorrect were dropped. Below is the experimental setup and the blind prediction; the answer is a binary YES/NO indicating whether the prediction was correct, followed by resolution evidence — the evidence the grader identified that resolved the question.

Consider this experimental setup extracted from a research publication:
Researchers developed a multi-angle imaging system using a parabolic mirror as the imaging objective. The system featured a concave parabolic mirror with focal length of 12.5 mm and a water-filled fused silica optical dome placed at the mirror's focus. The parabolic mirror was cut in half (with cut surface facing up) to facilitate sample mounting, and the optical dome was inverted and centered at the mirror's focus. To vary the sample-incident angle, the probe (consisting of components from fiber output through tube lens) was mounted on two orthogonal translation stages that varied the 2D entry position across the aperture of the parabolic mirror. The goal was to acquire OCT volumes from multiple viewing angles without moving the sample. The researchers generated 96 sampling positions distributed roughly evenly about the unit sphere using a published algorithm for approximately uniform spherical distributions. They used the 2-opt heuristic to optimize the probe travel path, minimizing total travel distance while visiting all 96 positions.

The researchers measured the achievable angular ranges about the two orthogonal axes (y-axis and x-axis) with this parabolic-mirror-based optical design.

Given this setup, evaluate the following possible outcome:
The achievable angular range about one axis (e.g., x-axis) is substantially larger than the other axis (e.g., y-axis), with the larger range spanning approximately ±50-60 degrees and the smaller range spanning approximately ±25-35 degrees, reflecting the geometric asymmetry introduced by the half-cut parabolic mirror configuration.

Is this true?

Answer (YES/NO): NO